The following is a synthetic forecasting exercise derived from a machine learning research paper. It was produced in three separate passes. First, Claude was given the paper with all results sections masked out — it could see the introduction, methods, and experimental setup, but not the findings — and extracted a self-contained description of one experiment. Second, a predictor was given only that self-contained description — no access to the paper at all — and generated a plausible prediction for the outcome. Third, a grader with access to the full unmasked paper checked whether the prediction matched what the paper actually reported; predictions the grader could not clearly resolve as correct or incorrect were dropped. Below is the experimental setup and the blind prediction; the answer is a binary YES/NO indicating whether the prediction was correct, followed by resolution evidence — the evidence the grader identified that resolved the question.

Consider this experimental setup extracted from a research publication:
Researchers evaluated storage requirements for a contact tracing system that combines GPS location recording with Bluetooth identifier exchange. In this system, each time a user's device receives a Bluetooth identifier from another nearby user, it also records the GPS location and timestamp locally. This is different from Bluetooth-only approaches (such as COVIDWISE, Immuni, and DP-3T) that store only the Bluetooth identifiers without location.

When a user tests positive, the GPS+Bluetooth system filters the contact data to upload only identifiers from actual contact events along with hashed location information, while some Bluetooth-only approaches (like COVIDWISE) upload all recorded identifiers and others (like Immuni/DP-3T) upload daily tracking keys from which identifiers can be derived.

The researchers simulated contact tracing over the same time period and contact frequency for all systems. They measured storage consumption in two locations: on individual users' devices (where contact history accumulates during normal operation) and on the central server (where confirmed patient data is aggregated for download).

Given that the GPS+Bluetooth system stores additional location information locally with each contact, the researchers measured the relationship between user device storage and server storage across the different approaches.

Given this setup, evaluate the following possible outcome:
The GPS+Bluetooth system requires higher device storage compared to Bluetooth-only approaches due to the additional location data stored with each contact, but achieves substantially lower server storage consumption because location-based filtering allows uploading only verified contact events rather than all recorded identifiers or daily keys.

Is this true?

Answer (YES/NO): NO